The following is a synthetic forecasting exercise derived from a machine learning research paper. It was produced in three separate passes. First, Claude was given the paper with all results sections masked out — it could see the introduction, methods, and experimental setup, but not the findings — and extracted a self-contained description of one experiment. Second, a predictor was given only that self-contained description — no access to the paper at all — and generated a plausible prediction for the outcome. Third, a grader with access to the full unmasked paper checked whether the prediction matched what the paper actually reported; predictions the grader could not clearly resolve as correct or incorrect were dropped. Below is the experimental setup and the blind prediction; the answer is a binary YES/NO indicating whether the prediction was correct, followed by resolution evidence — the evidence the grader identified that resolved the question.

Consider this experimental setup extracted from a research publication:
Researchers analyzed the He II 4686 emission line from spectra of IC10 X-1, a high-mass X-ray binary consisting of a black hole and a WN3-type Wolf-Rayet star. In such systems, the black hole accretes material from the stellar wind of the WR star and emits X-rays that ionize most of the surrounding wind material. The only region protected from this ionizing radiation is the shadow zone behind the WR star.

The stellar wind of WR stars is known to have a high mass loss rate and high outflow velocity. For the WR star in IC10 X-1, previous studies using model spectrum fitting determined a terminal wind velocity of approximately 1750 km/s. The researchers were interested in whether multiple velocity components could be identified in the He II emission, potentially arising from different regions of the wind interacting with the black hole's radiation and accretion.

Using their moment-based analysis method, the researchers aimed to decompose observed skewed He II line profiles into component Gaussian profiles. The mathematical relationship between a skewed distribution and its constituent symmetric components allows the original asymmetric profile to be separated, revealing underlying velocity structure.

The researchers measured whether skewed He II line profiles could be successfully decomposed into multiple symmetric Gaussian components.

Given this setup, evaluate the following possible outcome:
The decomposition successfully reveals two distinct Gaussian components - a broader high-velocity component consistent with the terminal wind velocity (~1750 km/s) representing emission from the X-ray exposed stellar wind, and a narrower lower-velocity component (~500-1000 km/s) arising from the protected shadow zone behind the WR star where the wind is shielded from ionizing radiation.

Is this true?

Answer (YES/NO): NO